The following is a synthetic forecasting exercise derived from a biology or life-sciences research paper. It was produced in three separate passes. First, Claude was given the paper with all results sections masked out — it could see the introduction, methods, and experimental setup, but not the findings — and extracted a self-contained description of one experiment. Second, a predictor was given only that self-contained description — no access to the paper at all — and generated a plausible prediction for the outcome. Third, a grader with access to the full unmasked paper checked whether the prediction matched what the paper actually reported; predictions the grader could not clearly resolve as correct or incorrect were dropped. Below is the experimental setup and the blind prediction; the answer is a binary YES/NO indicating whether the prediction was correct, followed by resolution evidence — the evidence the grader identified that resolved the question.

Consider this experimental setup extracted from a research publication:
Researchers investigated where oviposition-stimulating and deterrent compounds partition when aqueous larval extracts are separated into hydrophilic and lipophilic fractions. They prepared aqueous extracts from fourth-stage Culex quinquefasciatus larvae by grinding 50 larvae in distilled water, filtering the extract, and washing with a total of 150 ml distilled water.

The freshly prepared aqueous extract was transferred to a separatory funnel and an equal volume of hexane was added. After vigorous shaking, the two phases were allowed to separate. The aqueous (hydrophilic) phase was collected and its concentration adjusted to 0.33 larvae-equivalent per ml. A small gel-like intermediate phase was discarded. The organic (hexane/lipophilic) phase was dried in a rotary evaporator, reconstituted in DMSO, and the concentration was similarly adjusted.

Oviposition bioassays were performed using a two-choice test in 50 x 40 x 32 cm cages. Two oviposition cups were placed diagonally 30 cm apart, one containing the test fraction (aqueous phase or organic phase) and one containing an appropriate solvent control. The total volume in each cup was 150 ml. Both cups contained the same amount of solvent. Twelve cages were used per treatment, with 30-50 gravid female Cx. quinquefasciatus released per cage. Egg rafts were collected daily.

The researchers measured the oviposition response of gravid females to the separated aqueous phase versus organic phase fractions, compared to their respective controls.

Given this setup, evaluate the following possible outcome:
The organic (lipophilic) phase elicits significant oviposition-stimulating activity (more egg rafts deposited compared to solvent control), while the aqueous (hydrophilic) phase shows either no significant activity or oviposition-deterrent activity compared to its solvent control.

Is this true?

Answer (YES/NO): NO